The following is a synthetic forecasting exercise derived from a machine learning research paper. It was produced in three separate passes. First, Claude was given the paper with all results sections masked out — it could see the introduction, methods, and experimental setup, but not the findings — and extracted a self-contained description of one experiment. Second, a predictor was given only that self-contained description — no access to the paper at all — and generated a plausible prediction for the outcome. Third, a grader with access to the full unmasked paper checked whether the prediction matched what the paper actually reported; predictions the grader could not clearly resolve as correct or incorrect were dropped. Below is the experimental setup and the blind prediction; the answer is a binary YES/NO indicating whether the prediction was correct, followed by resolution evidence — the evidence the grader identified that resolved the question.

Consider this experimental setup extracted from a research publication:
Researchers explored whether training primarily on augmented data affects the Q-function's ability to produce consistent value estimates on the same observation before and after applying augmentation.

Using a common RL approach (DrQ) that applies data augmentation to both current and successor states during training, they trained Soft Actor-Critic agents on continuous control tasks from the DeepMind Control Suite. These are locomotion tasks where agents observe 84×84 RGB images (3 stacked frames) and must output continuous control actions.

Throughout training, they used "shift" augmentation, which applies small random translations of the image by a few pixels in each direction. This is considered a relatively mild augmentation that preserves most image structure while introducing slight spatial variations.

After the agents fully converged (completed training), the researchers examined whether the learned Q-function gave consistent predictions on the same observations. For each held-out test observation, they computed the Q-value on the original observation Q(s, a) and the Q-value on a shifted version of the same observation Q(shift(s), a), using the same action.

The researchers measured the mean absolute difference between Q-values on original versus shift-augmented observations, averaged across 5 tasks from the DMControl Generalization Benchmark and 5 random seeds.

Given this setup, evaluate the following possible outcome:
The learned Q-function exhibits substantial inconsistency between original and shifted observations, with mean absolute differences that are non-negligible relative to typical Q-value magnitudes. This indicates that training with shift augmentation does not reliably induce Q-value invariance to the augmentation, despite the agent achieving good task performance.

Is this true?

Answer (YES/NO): NO